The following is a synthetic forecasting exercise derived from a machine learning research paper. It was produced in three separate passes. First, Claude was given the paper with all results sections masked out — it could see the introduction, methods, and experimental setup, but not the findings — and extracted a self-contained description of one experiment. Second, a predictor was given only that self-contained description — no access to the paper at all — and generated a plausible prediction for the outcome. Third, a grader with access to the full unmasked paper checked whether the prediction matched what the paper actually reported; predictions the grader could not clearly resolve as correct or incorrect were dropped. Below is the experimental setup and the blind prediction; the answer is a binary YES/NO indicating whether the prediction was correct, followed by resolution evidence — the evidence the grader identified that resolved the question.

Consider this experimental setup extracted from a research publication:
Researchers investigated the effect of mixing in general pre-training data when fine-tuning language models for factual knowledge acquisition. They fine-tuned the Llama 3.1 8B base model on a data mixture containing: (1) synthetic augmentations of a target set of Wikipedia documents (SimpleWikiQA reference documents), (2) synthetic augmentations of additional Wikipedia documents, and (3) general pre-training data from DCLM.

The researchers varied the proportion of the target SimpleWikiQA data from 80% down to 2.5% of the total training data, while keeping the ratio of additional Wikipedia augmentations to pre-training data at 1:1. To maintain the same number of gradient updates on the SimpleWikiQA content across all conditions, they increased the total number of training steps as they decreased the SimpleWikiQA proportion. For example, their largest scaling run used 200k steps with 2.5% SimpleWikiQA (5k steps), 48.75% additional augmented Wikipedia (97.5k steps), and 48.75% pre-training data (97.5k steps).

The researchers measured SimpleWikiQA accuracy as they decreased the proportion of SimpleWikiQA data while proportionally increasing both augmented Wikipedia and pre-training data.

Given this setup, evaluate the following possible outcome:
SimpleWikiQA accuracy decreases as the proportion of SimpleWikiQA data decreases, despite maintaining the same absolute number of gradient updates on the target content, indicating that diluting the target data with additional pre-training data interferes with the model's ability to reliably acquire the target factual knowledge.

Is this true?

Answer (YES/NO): NO